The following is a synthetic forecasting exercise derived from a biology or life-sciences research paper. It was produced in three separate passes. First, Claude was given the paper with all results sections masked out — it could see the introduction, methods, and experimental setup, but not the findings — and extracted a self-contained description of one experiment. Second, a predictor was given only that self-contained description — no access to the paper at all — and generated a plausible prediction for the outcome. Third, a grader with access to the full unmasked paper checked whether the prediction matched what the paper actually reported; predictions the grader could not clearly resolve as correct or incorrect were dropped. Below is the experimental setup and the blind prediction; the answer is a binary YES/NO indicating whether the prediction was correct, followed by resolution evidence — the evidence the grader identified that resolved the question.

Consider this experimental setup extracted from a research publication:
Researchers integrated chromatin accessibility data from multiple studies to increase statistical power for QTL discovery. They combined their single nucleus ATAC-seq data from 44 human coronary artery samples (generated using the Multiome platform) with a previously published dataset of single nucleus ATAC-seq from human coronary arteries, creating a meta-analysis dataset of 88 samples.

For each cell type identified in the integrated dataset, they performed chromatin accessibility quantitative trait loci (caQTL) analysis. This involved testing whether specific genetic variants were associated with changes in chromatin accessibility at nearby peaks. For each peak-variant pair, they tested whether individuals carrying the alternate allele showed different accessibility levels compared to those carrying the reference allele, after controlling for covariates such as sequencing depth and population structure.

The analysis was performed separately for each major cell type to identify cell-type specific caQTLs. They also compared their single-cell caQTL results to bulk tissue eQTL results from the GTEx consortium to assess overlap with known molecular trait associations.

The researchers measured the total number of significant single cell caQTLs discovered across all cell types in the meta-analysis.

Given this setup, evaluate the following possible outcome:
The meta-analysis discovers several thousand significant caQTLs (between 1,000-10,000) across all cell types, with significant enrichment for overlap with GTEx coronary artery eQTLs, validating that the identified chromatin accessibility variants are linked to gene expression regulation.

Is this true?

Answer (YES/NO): NO